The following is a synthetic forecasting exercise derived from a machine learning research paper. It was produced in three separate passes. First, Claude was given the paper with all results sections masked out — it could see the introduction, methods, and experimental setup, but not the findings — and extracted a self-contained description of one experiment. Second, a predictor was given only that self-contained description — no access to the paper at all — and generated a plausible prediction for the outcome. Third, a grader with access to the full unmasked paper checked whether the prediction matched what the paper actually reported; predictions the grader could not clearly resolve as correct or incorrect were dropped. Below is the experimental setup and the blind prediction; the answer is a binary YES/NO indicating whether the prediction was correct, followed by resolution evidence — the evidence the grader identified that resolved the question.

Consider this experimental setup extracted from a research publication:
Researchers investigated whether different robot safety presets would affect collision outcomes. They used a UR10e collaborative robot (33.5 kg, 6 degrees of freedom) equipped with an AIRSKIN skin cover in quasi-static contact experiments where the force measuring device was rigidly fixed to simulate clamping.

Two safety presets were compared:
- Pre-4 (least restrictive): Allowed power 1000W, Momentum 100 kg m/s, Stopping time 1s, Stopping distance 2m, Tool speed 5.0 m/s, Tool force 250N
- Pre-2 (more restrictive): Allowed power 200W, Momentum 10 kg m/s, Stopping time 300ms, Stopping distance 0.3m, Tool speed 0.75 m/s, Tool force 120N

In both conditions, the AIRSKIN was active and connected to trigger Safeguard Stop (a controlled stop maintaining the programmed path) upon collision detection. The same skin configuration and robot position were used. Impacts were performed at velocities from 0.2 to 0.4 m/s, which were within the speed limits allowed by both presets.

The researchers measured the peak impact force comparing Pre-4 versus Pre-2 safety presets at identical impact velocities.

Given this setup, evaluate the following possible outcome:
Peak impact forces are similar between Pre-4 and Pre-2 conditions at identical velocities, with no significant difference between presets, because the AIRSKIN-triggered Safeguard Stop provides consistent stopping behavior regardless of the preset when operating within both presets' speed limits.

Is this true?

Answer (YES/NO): NO